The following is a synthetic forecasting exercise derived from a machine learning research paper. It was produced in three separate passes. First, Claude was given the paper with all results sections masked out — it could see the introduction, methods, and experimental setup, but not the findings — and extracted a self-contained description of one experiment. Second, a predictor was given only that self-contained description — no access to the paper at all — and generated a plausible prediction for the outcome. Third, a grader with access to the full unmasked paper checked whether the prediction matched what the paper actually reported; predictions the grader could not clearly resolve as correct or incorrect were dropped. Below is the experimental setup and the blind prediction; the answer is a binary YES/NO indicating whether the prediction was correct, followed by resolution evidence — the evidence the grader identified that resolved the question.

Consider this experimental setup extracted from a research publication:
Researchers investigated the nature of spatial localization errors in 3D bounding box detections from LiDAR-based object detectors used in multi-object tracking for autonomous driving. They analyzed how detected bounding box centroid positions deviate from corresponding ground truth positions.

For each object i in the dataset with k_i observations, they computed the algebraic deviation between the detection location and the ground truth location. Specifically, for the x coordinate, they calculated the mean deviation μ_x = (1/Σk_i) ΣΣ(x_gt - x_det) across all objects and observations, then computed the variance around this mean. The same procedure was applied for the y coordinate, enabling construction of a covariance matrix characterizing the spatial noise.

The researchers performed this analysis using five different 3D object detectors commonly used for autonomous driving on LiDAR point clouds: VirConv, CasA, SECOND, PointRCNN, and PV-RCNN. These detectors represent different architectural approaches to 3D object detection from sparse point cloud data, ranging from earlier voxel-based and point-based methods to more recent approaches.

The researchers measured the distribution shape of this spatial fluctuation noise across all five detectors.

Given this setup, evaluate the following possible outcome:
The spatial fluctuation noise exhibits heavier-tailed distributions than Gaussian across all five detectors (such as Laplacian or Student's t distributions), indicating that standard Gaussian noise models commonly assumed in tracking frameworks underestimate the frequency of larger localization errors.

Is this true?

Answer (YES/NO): NO